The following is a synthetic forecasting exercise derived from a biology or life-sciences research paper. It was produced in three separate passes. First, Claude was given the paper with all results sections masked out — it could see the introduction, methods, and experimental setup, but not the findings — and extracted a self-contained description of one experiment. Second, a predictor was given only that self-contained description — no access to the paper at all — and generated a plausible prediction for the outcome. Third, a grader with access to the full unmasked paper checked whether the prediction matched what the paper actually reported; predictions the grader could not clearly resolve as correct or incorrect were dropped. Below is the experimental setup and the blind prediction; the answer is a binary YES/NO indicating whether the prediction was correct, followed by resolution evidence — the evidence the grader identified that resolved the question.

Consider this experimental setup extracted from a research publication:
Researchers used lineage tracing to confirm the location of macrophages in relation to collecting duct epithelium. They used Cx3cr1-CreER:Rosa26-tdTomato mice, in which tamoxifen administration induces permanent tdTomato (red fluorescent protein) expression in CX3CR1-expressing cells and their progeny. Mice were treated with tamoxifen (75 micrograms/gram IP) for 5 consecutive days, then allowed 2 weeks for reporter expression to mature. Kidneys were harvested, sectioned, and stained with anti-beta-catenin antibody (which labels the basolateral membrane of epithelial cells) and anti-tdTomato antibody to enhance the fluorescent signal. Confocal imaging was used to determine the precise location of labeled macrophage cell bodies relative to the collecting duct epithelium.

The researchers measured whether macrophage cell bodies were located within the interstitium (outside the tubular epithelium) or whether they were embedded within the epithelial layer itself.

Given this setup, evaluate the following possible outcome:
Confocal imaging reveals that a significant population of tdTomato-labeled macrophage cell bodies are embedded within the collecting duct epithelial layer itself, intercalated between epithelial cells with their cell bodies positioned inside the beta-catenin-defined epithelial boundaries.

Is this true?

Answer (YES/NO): NO